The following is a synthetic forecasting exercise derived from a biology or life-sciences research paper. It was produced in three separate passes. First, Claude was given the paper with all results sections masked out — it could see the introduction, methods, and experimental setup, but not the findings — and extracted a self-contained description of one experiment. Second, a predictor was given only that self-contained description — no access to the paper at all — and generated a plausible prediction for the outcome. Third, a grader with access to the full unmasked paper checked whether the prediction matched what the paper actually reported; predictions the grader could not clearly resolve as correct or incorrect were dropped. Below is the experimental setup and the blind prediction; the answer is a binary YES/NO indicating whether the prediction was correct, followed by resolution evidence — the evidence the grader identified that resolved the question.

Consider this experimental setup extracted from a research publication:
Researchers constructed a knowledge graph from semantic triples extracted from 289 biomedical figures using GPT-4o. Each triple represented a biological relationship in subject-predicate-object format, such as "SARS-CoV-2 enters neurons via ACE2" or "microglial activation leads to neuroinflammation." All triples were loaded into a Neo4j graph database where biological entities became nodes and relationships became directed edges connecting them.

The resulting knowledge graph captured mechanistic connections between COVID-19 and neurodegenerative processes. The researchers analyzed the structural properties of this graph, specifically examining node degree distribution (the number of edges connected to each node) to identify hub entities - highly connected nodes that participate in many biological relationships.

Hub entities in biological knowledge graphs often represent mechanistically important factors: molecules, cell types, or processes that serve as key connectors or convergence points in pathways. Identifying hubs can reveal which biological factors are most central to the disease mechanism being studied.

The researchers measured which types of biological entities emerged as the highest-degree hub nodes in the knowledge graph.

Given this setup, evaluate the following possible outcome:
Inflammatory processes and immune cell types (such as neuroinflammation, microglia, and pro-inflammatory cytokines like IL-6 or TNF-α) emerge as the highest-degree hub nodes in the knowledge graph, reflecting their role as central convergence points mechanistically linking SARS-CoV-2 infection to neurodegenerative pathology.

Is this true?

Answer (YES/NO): NO